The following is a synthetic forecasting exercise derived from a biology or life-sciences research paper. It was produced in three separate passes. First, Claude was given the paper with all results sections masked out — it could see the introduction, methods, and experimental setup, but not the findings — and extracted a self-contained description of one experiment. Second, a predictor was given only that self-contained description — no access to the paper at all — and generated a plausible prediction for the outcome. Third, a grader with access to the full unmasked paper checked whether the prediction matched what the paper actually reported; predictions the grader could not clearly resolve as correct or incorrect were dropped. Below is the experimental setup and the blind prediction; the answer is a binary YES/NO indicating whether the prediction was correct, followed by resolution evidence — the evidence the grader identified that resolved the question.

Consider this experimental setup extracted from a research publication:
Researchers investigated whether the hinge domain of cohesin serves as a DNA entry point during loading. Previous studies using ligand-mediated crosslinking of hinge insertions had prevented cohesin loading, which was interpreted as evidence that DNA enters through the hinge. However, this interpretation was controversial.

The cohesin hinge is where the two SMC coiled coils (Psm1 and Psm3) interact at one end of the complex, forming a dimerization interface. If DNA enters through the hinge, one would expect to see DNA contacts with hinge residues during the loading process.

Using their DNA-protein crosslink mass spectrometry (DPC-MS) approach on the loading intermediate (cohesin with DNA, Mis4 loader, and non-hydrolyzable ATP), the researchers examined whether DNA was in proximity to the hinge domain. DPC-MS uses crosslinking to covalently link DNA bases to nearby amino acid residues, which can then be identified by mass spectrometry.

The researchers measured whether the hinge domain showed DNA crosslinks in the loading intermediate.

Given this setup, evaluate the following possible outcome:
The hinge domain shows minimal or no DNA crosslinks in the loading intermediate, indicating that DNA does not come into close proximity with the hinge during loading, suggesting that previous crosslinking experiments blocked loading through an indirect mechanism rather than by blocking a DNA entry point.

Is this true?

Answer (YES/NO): NO